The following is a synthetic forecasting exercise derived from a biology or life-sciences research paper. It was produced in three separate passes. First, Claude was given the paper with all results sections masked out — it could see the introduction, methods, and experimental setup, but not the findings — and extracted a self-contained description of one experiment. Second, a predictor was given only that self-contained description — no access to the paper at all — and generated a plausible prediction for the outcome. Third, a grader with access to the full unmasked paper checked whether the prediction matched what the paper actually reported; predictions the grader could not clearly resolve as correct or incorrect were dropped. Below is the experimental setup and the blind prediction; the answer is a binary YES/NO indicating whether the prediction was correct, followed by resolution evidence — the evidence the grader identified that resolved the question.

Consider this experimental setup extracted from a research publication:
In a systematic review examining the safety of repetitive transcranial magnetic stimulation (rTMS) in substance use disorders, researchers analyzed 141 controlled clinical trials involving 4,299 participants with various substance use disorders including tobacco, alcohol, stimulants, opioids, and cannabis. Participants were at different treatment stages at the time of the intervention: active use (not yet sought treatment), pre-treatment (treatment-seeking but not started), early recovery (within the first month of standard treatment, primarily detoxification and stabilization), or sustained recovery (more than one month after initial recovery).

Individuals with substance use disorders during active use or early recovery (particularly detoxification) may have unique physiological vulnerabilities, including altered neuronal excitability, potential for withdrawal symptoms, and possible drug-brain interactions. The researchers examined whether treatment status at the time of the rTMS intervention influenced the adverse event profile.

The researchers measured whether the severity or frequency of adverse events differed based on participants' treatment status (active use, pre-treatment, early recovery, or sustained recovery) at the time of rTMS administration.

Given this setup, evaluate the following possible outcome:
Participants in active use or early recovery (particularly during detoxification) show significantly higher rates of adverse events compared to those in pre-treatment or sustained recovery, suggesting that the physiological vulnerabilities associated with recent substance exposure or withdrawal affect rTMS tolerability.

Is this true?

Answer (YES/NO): NO